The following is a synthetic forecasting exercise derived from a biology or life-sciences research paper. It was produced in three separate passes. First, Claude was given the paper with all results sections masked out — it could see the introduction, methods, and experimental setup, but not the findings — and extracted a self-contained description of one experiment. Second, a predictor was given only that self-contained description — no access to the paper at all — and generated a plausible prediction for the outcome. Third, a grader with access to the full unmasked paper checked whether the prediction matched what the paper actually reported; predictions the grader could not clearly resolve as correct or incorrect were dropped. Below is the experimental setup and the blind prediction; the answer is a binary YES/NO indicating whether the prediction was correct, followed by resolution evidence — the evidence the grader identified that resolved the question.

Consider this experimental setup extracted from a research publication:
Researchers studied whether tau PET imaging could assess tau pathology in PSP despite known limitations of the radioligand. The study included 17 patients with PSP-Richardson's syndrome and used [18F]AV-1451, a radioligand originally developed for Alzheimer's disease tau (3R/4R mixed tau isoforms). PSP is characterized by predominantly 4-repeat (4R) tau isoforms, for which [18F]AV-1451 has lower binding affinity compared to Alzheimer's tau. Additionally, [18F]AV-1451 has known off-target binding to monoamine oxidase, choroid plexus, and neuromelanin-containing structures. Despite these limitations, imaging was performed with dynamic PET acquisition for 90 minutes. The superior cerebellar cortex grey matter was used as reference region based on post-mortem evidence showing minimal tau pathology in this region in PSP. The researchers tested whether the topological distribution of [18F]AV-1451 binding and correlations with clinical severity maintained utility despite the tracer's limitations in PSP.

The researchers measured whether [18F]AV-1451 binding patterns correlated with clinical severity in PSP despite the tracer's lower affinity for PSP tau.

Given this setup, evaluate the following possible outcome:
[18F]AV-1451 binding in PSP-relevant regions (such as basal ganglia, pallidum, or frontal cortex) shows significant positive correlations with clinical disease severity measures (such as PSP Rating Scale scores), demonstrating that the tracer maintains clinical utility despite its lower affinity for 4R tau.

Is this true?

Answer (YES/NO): YES